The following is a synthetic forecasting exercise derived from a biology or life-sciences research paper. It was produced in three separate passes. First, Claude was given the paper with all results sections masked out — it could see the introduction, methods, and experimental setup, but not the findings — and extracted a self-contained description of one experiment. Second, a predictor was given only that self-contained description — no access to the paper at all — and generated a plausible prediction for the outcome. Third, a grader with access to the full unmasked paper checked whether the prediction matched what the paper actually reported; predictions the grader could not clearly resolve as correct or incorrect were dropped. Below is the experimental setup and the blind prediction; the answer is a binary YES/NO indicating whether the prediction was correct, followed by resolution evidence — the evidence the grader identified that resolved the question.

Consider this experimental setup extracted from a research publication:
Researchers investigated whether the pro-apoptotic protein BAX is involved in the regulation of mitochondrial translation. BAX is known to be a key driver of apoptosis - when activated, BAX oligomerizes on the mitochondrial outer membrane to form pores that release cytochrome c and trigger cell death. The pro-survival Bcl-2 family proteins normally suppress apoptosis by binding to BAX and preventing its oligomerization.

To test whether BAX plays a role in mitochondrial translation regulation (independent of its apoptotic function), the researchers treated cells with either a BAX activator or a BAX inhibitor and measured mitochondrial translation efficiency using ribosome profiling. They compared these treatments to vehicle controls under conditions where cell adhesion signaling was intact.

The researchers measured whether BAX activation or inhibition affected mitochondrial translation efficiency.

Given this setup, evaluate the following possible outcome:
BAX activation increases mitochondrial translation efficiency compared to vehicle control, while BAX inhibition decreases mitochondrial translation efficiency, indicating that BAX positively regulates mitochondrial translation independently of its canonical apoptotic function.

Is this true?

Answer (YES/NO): NO